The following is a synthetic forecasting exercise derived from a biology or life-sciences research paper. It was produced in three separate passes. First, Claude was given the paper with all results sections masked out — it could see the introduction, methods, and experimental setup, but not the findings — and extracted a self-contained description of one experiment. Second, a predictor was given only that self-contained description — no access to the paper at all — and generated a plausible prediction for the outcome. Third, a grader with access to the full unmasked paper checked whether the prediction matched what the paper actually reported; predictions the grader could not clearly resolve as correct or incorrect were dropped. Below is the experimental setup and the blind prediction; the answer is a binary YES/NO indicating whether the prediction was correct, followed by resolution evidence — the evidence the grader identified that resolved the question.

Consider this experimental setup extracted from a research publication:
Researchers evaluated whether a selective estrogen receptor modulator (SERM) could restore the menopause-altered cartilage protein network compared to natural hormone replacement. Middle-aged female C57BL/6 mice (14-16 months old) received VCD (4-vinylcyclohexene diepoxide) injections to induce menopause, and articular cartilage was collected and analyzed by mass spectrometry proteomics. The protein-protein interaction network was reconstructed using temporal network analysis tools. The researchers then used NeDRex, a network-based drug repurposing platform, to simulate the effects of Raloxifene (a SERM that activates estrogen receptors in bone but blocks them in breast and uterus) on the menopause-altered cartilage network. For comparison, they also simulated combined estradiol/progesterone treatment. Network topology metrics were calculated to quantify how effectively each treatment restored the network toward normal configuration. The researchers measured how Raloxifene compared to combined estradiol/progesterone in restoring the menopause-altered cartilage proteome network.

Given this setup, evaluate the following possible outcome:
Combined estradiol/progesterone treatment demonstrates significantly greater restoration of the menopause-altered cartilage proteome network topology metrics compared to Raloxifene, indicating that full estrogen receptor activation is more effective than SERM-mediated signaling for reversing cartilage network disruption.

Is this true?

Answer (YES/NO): YES